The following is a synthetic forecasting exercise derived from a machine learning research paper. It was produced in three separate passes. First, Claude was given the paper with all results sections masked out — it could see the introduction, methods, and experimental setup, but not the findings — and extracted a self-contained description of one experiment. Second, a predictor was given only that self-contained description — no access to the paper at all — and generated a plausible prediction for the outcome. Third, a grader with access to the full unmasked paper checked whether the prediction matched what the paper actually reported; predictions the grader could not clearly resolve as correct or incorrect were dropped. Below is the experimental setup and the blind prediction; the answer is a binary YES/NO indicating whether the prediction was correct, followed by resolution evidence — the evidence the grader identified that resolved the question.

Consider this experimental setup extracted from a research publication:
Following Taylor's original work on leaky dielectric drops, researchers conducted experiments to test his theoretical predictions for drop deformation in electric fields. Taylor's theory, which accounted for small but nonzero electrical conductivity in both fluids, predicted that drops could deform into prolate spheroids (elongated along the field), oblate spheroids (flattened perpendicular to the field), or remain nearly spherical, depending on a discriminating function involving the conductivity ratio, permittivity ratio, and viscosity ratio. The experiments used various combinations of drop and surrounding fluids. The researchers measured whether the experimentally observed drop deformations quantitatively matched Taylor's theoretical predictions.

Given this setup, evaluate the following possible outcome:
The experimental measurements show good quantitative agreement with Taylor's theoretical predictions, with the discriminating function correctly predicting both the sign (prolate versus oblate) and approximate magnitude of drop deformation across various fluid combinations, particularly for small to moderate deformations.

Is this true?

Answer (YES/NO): NO